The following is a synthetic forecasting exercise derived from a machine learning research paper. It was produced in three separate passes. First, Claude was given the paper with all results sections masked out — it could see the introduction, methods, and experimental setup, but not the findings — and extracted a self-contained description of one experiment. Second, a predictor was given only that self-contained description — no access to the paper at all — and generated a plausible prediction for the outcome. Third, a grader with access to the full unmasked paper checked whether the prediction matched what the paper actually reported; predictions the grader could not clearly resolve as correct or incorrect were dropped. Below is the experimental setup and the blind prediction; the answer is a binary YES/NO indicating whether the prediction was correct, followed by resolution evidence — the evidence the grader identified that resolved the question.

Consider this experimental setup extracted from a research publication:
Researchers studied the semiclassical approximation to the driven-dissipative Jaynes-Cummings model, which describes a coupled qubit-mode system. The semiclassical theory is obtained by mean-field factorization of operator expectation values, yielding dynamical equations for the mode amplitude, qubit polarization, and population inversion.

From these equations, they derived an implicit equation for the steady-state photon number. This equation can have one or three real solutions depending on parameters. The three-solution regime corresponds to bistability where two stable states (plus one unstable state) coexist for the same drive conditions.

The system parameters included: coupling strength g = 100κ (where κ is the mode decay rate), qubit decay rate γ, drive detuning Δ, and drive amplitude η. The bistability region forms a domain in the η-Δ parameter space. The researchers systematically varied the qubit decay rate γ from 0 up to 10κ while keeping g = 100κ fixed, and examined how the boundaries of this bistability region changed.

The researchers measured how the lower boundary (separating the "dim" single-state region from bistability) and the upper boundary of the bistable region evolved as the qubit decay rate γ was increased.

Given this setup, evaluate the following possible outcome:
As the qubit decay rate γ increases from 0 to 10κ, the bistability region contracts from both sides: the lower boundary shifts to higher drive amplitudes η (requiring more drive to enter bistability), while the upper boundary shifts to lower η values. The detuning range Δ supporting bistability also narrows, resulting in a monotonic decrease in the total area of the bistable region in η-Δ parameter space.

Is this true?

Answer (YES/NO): NO